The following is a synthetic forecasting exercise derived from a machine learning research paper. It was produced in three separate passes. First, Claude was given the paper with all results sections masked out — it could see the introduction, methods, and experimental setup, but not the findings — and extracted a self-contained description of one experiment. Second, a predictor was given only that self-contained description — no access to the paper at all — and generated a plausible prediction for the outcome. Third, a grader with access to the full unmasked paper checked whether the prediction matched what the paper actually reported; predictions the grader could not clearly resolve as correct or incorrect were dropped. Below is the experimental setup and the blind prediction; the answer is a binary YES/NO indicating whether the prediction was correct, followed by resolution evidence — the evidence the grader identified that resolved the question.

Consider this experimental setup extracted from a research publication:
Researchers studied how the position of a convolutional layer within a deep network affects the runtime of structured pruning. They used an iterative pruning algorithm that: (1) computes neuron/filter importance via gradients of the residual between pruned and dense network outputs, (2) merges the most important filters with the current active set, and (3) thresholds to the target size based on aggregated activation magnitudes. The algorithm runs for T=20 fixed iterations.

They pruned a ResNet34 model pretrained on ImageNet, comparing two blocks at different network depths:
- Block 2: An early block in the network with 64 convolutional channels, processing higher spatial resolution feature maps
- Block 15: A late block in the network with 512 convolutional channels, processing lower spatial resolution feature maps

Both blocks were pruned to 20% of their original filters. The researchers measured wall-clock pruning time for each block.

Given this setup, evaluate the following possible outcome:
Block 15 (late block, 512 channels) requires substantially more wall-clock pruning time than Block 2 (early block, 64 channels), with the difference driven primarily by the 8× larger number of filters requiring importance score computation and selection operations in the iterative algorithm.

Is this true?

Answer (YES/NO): NO